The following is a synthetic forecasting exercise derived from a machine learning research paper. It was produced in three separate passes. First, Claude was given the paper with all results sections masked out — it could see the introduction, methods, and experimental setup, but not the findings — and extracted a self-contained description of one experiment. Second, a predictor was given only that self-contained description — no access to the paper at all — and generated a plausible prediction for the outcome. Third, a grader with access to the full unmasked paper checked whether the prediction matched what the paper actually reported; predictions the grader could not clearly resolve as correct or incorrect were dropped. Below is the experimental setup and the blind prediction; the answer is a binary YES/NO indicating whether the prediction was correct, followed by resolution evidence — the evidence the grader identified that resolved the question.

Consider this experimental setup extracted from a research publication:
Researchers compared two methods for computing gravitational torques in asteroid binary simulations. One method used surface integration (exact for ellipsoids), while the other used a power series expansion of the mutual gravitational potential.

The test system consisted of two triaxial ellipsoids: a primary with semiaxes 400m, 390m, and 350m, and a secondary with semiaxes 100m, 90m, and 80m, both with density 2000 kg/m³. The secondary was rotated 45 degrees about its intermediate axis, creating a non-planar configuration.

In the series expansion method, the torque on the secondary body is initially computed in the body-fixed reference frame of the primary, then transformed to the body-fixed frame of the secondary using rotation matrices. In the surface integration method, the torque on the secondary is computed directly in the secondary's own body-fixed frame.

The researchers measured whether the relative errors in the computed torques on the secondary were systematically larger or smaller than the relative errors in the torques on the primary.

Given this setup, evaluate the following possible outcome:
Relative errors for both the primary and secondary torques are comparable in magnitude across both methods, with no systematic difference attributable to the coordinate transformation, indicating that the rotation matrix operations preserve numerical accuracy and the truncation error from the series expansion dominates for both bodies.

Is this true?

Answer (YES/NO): NO